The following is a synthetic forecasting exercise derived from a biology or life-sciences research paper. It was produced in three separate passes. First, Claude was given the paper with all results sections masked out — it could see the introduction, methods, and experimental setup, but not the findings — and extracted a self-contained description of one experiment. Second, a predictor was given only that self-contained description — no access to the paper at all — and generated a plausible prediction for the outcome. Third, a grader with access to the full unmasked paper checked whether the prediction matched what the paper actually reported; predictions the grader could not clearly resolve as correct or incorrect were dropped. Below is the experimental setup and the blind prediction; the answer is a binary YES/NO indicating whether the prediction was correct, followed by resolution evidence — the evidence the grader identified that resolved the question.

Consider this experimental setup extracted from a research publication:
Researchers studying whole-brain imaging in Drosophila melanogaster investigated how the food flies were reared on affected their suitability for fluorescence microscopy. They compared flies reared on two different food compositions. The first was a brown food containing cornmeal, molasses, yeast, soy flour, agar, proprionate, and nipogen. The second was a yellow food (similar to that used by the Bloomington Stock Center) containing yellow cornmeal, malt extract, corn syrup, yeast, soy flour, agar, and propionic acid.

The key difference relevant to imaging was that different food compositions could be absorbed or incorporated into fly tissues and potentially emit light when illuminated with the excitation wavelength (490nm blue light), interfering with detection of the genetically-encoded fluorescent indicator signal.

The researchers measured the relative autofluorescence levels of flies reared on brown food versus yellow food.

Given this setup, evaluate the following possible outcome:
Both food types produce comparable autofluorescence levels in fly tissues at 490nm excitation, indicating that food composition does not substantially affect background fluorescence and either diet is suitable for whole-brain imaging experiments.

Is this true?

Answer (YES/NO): NO